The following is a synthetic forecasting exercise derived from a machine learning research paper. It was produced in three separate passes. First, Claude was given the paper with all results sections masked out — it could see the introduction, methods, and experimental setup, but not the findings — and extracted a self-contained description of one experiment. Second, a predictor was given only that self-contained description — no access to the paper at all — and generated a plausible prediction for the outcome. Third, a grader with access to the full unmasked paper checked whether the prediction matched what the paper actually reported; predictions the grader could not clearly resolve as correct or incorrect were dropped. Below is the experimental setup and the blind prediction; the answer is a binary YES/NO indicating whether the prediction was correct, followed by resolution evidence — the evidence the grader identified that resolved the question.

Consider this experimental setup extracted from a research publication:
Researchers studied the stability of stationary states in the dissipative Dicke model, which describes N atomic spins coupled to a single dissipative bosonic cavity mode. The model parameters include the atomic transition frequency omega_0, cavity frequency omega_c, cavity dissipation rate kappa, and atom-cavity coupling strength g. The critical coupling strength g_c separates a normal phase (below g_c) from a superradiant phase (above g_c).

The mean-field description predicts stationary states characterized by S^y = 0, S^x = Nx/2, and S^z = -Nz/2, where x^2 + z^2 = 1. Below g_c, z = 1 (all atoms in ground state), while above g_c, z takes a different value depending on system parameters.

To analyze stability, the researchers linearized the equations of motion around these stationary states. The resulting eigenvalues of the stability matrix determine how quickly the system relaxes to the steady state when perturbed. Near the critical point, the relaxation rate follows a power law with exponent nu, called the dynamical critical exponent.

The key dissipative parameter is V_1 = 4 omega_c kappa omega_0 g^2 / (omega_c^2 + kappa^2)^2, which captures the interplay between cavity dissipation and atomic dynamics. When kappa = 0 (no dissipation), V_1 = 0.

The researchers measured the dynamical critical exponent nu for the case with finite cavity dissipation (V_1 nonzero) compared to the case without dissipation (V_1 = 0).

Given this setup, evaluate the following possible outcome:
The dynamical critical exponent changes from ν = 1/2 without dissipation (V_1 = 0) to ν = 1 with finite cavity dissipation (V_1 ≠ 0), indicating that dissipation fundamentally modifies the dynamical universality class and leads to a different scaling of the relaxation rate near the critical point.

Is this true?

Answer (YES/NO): YES